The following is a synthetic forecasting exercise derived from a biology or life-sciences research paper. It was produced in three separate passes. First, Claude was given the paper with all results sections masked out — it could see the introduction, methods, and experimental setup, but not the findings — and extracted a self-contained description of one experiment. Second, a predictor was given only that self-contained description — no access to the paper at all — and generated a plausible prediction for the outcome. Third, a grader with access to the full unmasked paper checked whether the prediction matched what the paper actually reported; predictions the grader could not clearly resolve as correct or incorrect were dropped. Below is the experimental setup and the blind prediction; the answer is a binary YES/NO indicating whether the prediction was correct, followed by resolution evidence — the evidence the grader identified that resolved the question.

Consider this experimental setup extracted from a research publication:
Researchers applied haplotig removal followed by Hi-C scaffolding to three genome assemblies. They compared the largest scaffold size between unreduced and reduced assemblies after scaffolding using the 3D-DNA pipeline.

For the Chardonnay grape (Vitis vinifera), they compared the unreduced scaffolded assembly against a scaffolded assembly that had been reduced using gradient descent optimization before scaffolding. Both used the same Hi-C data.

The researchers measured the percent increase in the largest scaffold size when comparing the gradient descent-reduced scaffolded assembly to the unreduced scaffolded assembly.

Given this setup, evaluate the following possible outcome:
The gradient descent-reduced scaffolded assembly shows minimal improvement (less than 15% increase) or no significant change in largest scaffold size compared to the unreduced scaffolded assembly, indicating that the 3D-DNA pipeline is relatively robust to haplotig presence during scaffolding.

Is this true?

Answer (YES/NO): NO